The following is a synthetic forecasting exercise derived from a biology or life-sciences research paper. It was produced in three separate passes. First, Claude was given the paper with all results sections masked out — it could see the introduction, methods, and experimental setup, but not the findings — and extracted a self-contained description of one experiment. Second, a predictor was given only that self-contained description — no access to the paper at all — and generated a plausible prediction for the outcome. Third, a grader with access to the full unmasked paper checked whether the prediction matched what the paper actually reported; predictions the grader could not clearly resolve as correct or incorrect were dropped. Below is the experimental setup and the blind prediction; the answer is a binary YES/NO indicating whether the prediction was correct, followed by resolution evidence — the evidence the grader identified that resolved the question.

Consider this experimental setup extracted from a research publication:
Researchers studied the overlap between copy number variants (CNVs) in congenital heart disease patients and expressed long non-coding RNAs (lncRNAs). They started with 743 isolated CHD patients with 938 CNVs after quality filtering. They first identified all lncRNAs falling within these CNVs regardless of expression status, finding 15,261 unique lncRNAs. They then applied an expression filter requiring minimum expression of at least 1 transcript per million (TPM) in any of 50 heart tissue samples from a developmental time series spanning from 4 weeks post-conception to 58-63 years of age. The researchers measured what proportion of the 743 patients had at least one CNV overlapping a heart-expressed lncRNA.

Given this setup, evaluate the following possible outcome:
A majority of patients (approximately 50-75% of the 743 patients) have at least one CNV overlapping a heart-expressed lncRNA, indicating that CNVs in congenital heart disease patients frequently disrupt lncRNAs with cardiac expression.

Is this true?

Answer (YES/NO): YES